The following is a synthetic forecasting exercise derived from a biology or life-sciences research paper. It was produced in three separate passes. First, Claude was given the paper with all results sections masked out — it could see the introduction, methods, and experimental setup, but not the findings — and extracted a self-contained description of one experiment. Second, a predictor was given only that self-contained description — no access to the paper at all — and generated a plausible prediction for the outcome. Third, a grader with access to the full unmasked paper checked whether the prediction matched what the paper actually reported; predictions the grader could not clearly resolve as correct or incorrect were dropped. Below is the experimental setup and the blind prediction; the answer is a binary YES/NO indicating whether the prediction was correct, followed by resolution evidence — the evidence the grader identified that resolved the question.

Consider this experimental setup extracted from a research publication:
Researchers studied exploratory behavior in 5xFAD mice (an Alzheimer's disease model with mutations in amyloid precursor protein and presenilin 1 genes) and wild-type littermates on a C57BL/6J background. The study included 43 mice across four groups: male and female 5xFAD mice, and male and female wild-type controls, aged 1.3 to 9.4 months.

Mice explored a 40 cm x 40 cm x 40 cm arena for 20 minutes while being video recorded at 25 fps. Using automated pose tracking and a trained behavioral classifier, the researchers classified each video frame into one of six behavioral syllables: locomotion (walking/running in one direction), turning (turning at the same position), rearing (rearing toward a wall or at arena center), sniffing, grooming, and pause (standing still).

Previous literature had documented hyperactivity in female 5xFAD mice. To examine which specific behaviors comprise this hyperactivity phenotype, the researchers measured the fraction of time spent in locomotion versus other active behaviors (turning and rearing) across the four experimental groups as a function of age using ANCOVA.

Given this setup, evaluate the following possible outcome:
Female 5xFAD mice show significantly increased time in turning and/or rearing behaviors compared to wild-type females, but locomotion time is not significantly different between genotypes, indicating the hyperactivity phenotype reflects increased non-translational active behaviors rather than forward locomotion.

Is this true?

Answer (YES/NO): NO